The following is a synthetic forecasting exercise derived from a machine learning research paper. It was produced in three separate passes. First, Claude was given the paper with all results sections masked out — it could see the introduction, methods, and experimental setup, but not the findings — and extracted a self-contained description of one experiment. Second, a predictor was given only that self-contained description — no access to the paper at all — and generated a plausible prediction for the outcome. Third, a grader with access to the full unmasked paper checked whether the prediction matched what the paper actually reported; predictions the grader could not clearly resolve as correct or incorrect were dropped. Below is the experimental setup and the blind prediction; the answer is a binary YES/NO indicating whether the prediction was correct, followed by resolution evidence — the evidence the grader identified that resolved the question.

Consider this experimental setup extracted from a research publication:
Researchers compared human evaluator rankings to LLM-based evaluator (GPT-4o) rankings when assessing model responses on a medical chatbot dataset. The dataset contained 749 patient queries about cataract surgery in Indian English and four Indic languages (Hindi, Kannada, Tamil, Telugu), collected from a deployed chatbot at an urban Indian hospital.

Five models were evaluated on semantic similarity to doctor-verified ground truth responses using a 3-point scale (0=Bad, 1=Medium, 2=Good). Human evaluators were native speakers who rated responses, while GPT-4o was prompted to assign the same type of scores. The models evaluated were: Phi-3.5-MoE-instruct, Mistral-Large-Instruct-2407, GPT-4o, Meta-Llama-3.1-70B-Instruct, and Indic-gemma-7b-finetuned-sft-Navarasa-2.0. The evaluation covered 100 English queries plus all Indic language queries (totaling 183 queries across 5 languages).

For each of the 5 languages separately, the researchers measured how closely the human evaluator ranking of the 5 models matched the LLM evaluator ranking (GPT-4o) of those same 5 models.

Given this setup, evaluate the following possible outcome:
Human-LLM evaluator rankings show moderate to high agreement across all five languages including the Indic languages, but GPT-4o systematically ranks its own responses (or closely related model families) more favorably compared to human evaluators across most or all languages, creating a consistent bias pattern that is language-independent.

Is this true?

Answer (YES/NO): NO